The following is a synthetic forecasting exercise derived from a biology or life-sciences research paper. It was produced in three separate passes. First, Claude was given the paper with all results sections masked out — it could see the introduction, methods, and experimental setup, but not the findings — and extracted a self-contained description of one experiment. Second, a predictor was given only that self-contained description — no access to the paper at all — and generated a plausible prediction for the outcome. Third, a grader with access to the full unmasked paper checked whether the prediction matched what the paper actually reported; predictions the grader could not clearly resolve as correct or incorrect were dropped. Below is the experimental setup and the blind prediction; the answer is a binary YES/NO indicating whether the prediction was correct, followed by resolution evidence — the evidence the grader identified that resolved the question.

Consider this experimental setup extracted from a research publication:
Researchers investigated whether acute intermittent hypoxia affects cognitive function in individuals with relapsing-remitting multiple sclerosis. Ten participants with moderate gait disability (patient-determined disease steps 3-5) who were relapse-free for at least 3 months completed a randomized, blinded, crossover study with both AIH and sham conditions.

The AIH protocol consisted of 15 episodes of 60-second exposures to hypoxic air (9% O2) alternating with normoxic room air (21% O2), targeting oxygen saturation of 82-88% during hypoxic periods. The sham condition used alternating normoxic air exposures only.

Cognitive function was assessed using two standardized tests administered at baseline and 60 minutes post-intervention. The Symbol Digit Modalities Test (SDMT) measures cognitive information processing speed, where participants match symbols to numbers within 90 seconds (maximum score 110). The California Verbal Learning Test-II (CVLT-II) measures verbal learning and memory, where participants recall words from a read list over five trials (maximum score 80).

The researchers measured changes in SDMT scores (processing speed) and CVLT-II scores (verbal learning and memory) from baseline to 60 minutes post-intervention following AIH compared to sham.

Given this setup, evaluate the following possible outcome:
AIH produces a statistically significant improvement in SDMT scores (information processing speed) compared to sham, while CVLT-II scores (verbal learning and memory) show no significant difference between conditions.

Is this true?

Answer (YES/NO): YES